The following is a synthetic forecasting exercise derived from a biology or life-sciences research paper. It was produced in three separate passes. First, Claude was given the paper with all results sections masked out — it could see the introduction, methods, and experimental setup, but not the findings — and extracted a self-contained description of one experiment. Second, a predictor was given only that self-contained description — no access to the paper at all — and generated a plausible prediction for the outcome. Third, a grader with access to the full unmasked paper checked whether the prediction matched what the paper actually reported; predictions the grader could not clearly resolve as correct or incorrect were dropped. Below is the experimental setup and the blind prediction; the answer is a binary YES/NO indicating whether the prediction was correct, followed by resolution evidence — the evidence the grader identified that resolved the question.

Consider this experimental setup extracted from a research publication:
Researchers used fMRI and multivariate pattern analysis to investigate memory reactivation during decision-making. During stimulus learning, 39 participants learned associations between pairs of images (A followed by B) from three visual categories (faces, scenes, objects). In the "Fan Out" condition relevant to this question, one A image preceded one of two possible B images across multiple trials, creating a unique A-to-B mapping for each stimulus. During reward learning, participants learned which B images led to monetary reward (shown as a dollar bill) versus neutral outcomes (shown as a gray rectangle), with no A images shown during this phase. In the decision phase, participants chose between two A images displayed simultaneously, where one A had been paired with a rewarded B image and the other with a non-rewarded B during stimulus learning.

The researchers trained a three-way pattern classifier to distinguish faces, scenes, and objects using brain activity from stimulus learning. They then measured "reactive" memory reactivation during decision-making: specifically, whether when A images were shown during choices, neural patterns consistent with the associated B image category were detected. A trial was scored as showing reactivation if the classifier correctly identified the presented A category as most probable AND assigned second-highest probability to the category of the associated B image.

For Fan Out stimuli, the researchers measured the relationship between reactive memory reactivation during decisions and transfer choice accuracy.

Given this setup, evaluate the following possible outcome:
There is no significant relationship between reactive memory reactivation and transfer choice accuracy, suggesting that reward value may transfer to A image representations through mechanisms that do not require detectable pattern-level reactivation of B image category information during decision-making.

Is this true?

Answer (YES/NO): NO